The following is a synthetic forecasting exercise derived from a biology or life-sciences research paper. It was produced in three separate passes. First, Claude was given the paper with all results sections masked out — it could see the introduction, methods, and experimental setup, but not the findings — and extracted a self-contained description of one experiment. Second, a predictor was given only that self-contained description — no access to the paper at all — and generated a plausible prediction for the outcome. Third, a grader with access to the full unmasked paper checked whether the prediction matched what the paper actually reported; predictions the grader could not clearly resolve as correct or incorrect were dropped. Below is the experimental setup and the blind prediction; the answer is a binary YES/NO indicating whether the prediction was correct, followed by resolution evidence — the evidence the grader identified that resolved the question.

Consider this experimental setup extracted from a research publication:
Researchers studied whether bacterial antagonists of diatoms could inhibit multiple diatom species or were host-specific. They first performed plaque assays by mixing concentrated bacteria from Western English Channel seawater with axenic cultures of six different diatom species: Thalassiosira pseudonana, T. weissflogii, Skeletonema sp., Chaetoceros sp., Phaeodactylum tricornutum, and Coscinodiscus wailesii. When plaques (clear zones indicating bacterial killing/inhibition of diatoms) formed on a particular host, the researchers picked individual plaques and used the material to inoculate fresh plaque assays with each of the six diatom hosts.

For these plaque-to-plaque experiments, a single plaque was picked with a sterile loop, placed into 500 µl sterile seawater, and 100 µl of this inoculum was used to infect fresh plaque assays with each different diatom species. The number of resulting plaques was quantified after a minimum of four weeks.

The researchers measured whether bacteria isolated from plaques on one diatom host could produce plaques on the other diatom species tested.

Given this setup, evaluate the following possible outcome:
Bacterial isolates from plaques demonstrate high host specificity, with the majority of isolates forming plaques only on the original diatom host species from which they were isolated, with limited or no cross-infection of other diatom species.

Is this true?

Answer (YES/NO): NO